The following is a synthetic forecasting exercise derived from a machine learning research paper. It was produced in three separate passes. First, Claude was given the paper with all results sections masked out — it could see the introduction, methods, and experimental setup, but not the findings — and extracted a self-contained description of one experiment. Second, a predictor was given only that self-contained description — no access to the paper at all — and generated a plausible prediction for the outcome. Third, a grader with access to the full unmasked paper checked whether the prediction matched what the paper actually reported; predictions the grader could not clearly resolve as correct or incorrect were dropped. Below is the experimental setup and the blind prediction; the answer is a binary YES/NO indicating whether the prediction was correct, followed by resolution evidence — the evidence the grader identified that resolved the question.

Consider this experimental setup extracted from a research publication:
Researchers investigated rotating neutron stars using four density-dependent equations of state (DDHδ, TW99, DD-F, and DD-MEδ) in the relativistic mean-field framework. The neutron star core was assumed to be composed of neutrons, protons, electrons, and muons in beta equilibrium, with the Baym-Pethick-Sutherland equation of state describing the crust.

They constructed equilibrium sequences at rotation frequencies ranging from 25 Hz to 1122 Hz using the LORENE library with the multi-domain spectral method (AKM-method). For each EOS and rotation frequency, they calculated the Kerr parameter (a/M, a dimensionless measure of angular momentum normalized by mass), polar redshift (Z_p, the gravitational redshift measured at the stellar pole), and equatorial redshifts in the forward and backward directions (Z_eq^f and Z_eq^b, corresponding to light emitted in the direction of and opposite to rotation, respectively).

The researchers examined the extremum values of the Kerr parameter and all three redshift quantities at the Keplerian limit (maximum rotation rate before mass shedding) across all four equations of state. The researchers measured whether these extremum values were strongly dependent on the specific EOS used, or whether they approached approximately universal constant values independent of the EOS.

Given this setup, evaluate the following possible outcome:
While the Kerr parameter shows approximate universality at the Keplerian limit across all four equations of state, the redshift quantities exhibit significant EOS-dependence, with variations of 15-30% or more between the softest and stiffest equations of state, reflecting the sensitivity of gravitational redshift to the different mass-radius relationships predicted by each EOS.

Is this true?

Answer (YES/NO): NO